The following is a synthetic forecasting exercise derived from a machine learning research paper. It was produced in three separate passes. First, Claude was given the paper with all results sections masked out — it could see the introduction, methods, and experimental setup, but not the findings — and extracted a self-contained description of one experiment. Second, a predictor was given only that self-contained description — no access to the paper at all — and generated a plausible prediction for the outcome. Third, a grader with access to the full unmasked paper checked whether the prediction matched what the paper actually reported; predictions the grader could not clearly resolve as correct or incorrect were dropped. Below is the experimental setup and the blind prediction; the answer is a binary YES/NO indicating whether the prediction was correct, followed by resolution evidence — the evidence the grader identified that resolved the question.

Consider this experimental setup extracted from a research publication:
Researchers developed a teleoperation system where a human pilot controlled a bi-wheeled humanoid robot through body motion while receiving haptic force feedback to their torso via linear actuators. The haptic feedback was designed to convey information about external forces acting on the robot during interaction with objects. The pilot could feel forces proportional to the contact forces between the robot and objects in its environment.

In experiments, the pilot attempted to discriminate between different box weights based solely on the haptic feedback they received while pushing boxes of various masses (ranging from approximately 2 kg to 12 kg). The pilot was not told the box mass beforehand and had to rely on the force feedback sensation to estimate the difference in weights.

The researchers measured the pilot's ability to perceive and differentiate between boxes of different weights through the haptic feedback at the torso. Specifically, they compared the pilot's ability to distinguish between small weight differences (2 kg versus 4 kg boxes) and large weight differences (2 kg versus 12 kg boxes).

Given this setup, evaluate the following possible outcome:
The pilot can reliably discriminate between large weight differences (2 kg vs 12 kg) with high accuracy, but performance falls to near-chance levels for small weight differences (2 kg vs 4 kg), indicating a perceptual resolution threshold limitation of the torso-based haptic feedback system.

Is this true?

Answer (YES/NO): NO